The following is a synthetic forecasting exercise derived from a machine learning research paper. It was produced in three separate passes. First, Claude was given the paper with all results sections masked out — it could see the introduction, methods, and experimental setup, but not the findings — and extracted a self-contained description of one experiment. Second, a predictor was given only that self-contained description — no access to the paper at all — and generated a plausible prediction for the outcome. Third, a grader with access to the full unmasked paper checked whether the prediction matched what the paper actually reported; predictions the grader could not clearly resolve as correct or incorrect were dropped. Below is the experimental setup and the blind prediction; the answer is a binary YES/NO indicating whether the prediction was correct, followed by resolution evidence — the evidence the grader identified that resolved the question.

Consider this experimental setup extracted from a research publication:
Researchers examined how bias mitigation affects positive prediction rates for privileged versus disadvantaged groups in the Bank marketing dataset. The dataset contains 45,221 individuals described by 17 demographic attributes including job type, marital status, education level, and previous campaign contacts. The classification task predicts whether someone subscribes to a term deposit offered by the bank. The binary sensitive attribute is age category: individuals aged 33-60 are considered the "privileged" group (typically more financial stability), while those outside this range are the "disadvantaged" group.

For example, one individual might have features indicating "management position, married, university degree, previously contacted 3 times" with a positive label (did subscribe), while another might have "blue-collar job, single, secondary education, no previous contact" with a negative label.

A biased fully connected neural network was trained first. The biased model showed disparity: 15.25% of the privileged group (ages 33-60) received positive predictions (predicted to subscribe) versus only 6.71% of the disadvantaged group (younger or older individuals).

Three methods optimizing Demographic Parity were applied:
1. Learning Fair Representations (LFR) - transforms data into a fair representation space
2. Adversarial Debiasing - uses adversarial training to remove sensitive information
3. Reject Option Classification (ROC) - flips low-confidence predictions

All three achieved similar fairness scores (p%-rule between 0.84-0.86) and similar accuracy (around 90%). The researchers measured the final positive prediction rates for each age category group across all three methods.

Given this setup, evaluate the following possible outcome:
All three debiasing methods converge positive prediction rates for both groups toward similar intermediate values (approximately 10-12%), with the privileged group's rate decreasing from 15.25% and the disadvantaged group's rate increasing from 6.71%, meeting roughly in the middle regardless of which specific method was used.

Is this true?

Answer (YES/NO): NO